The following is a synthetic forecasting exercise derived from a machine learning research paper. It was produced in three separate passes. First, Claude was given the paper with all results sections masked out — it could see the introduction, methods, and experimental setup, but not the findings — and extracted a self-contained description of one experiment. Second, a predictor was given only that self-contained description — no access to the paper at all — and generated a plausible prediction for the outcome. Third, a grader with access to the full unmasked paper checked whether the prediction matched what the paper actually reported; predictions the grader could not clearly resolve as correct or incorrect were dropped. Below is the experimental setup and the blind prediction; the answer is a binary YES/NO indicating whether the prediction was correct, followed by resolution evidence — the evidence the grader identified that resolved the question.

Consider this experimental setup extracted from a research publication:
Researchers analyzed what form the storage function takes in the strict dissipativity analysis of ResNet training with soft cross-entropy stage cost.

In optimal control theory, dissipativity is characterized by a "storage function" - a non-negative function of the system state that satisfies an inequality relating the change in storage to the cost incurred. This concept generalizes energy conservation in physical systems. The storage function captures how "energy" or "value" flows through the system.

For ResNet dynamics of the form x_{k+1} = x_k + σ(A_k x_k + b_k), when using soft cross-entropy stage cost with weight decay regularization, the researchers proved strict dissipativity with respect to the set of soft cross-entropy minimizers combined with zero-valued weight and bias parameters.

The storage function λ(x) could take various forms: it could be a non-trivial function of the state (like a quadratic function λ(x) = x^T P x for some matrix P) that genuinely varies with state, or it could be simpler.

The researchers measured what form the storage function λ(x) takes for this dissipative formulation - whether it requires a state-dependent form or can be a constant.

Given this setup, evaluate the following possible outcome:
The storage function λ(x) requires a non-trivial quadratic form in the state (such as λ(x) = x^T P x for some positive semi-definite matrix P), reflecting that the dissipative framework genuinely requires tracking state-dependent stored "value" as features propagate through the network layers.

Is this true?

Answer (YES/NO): NO